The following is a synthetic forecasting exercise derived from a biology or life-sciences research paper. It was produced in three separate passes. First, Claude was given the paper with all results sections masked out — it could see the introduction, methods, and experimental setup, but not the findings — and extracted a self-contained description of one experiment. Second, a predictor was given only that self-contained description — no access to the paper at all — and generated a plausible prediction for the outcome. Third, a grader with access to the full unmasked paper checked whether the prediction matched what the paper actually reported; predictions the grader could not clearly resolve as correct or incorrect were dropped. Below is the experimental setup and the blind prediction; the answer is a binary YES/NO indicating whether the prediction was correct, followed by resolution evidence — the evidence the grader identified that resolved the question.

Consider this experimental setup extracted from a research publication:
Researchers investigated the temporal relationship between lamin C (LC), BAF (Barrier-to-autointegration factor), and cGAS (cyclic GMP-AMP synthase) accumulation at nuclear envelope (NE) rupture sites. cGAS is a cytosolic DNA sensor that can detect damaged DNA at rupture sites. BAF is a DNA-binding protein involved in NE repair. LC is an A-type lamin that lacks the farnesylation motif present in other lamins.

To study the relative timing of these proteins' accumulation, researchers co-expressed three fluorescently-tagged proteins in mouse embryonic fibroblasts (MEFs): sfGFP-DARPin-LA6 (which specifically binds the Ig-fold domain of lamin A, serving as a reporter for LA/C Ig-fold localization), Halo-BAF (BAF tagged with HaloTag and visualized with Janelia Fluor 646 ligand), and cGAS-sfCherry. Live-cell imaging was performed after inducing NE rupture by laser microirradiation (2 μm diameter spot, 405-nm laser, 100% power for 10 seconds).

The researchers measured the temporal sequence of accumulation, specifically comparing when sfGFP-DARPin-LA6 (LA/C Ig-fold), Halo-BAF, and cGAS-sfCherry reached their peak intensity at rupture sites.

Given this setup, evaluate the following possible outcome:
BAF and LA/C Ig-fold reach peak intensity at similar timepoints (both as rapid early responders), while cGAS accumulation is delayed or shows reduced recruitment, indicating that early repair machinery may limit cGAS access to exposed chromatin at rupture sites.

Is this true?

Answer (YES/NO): YES